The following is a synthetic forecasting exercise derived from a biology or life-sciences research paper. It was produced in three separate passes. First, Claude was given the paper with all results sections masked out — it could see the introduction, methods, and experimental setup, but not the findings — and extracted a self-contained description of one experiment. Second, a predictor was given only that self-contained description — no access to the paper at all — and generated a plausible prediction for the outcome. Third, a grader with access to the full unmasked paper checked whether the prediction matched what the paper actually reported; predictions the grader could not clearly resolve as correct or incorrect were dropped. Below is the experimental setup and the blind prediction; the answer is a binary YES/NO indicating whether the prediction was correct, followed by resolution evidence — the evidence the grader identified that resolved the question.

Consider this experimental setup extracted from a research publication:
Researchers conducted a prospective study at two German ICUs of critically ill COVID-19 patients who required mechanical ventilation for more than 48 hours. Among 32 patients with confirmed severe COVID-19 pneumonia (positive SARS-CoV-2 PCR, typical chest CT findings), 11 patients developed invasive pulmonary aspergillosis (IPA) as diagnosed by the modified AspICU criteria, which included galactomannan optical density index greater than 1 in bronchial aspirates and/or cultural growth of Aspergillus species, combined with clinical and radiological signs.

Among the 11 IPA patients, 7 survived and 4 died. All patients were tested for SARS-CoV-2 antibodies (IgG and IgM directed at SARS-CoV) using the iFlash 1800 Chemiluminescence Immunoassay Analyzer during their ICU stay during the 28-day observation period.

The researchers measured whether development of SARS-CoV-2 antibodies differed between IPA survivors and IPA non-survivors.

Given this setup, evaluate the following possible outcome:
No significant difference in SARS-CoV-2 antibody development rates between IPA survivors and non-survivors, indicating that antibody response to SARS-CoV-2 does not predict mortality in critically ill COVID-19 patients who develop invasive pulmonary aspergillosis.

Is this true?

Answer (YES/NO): NO